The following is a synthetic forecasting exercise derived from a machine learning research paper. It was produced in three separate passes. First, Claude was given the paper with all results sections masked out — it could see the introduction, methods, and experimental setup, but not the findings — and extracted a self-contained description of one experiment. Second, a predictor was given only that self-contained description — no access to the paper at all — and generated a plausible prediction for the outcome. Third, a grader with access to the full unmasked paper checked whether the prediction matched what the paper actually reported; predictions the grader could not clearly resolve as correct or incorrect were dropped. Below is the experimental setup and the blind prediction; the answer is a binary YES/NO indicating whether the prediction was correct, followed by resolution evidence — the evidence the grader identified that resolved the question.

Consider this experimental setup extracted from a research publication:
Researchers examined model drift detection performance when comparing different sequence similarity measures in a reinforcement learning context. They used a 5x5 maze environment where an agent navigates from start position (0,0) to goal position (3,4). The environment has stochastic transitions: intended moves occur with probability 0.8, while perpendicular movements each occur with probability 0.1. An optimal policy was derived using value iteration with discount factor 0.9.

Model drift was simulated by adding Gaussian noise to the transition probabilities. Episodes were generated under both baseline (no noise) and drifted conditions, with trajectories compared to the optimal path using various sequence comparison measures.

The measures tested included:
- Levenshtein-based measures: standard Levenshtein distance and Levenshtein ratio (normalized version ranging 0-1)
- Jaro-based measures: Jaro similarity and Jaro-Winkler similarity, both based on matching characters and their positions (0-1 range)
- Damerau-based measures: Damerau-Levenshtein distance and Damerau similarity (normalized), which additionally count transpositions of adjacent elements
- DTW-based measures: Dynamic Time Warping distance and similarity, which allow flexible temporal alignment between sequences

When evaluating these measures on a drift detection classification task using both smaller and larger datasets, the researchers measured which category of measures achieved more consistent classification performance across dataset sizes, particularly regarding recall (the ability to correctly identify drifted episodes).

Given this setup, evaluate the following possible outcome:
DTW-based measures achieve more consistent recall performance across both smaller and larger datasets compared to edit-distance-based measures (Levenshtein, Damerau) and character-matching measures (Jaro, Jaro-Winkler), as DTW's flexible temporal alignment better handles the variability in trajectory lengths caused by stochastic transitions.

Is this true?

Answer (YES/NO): YES